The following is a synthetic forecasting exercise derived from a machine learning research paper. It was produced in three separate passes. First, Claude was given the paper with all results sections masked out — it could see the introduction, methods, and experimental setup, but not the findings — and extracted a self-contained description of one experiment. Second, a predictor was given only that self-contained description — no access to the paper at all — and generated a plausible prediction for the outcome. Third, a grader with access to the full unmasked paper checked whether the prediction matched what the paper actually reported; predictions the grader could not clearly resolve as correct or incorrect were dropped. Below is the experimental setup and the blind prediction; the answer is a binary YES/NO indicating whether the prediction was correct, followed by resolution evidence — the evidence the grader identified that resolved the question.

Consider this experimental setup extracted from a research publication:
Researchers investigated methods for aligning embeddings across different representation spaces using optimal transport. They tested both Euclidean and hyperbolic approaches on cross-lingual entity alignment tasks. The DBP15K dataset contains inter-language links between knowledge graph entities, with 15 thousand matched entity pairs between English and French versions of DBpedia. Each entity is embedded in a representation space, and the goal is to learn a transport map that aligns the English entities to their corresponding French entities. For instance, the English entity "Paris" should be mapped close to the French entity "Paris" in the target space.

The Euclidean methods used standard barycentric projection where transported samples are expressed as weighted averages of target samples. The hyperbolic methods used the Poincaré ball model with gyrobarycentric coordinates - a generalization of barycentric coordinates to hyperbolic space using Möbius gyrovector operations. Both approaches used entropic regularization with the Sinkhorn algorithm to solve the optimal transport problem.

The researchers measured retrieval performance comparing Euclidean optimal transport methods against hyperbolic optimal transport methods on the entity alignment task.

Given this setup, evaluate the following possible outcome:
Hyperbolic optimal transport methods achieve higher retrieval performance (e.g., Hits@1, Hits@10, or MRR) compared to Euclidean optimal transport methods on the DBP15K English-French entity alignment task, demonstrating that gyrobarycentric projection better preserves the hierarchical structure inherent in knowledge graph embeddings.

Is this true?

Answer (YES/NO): NO